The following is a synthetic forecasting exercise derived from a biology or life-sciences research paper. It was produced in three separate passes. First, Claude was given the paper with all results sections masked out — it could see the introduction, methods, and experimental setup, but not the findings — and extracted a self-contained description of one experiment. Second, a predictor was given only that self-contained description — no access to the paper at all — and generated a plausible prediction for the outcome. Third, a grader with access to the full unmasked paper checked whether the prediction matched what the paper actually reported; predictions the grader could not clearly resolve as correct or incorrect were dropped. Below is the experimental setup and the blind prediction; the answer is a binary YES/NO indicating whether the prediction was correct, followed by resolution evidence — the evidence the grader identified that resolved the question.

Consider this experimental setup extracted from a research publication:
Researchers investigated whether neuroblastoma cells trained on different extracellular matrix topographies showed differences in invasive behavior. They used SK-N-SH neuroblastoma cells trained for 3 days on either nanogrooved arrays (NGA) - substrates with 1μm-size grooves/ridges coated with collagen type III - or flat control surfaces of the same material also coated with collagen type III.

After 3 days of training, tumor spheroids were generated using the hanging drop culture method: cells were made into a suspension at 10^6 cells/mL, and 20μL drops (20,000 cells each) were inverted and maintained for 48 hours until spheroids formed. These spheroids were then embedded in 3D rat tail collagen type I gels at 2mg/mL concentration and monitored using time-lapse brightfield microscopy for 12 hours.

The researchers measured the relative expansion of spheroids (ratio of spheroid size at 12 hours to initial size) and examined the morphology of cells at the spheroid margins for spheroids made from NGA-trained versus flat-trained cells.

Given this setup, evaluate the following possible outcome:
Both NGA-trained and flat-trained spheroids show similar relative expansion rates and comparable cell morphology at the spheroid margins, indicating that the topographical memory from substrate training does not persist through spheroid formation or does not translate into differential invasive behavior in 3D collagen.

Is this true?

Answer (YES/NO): NO